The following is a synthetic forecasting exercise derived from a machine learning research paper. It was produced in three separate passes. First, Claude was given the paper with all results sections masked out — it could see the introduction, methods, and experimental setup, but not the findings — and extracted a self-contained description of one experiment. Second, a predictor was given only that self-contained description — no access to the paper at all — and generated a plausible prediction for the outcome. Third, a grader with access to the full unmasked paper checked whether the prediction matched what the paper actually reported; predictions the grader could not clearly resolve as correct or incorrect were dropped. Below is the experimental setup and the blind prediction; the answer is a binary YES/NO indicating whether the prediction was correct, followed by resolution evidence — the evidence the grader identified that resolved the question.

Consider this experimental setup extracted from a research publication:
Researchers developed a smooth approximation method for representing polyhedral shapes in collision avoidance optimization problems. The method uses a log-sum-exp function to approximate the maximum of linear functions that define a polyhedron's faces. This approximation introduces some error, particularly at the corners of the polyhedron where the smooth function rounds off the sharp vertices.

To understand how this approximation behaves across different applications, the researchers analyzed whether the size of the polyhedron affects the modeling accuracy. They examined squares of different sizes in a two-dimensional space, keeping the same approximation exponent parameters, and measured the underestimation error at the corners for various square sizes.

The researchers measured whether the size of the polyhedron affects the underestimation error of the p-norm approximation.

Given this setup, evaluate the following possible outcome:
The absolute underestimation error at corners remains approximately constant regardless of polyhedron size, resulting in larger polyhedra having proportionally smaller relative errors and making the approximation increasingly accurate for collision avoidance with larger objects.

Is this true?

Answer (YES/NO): NO